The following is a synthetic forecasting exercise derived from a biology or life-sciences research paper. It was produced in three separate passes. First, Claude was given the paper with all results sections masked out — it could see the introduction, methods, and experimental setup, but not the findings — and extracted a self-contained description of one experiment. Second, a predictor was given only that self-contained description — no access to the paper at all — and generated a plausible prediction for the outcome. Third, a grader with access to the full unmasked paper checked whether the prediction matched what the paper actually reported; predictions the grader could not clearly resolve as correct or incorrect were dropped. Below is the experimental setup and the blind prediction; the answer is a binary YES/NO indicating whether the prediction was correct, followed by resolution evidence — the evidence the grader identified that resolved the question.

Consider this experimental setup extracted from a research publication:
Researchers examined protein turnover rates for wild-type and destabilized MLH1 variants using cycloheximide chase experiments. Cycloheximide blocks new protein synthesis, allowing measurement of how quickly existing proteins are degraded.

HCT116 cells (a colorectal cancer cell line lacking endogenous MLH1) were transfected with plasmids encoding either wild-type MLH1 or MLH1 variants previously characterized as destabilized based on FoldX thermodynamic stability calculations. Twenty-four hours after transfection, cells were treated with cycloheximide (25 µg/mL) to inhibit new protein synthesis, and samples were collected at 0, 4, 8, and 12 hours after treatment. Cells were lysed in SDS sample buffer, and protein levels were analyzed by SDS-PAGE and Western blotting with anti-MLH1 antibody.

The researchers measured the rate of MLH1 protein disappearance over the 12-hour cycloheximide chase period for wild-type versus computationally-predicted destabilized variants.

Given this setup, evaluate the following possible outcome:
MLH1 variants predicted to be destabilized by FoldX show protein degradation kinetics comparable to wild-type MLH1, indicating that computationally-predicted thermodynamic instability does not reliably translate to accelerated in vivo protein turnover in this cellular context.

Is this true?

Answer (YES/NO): NO